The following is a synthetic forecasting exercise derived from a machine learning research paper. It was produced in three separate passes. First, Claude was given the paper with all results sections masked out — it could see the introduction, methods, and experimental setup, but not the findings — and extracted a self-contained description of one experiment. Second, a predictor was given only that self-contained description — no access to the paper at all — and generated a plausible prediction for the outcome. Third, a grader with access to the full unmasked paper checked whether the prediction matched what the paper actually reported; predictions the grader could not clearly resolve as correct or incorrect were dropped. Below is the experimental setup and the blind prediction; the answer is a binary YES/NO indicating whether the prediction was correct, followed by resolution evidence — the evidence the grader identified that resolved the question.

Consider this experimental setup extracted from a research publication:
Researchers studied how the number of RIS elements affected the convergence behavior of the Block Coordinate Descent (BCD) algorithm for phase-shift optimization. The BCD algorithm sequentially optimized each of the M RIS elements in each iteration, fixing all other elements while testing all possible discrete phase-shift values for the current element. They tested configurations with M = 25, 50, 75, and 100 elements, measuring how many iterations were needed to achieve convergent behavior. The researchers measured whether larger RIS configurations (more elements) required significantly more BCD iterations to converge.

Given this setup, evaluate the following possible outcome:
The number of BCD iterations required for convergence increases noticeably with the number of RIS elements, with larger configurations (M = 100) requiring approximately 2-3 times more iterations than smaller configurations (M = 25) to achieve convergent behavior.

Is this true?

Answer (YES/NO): NO